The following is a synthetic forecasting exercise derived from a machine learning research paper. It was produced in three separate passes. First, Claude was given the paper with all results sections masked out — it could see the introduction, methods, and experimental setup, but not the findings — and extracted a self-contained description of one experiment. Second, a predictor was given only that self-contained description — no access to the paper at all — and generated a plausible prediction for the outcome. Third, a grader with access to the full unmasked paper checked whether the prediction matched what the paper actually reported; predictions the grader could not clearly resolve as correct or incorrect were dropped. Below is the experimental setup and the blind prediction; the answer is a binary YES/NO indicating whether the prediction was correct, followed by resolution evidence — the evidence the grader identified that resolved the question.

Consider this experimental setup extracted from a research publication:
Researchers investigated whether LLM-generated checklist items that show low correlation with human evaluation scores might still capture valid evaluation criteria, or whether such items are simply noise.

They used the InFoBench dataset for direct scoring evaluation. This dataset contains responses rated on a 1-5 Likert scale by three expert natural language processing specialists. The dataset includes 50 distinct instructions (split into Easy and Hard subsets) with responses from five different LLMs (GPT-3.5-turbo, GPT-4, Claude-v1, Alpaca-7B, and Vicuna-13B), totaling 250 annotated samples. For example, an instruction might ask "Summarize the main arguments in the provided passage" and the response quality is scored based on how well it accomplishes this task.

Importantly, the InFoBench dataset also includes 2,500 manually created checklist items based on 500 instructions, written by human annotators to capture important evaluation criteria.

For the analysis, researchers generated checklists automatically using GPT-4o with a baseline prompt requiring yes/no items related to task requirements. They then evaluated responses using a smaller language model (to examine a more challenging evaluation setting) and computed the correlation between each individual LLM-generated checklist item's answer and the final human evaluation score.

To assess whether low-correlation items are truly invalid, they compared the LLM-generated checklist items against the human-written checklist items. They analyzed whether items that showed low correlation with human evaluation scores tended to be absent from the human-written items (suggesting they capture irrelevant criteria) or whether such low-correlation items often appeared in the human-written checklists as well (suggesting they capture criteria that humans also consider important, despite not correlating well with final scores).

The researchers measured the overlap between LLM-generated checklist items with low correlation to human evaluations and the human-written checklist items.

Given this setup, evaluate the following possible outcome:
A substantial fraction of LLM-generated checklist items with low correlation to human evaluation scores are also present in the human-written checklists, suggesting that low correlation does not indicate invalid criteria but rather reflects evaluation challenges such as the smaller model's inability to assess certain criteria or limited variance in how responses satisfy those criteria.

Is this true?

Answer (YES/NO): YES